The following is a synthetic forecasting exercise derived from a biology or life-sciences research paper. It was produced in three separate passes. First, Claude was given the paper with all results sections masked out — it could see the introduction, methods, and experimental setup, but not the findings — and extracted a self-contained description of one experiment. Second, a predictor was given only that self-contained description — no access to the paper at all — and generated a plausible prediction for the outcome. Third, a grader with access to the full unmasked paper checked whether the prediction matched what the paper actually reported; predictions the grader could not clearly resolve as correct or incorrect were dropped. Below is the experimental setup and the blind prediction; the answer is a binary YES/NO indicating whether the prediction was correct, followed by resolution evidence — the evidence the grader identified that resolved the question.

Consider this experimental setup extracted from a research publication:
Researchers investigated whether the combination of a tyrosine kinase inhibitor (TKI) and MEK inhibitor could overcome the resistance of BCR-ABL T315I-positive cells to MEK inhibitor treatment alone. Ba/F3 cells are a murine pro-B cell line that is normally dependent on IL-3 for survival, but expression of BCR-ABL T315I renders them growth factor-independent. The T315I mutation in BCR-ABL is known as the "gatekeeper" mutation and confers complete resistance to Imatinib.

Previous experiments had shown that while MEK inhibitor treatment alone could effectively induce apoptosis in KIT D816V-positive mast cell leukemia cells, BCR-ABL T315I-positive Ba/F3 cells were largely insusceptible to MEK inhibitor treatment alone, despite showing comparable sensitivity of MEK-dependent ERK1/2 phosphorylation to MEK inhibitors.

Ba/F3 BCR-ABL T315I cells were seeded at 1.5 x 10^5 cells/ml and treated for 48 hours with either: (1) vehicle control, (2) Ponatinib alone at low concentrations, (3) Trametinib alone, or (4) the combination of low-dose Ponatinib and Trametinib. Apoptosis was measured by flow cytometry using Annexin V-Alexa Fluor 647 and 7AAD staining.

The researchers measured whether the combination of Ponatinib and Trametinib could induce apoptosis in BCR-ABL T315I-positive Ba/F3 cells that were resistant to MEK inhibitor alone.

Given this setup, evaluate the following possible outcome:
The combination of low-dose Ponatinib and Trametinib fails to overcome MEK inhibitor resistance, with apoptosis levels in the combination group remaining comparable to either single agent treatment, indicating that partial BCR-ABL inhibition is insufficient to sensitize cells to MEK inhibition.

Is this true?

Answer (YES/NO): NO